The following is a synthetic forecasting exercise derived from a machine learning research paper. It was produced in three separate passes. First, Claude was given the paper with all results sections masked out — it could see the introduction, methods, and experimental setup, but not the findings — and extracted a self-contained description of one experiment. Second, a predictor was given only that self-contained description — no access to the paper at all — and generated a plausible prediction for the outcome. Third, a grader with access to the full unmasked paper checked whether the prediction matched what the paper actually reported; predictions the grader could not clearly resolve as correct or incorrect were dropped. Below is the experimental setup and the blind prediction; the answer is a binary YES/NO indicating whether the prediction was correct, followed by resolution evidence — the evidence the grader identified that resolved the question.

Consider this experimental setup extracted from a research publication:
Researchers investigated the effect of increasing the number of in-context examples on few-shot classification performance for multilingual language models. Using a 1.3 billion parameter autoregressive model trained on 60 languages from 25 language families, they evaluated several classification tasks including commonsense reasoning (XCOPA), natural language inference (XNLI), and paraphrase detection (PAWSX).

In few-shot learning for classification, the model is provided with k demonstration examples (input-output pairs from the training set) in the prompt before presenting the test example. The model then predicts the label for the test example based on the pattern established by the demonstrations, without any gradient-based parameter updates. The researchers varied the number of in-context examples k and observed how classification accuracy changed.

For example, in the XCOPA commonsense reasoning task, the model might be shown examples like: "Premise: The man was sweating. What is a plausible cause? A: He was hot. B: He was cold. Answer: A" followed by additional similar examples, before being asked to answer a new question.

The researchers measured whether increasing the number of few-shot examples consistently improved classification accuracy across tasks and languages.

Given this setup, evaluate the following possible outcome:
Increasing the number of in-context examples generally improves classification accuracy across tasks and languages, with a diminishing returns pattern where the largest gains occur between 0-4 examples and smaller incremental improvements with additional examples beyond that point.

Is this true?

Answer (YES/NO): NO